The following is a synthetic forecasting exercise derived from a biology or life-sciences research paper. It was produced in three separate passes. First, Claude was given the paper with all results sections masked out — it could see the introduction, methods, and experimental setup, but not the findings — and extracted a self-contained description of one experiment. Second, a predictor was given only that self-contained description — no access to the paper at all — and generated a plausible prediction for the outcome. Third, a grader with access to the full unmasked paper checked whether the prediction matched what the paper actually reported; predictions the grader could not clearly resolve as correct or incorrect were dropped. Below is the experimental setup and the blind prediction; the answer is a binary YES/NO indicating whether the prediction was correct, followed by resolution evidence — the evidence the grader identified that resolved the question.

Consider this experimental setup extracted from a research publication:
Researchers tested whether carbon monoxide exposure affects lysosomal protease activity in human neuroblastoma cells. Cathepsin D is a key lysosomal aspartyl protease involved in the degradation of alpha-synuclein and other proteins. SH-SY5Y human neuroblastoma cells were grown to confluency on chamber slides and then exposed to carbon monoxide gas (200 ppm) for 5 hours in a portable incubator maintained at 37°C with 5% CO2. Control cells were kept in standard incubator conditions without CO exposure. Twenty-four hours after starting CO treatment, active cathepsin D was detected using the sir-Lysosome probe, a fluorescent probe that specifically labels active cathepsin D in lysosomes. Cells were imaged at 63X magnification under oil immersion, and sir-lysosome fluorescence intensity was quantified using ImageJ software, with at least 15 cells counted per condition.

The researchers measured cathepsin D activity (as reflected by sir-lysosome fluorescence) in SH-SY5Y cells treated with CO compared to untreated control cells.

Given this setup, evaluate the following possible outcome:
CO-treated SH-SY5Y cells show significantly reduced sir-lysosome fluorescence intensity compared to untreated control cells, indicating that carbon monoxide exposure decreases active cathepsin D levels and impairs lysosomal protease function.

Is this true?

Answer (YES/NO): NO